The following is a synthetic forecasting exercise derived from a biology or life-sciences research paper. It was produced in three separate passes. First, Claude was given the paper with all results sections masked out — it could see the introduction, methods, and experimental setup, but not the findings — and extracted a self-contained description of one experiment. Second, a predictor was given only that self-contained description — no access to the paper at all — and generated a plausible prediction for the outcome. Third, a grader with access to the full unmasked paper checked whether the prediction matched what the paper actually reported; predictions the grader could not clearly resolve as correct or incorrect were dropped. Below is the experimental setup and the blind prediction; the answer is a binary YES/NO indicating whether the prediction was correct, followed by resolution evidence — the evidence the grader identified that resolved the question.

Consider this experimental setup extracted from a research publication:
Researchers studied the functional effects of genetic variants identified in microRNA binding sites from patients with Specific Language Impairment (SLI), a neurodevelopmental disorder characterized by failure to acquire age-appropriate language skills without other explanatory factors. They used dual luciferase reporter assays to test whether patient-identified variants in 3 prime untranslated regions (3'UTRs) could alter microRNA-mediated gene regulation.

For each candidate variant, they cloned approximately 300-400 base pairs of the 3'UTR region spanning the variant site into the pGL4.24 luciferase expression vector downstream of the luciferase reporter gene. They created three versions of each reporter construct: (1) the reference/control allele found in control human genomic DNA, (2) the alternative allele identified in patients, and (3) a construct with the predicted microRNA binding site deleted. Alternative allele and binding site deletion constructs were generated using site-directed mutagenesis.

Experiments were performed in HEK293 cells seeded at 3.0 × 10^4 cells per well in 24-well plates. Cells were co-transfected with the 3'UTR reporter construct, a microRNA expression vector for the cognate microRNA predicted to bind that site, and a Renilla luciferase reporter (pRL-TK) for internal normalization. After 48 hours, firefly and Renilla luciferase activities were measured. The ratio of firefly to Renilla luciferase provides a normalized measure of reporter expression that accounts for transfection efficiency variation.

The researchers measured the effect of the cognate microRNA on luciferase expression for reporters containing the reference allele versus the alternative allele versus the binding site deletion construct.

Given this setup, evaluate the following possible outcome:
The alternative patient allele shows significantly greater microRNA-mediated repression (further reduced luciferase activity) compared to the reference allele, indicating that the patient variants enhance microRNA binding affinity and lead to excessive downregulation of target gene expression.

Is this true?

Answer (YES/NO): NO